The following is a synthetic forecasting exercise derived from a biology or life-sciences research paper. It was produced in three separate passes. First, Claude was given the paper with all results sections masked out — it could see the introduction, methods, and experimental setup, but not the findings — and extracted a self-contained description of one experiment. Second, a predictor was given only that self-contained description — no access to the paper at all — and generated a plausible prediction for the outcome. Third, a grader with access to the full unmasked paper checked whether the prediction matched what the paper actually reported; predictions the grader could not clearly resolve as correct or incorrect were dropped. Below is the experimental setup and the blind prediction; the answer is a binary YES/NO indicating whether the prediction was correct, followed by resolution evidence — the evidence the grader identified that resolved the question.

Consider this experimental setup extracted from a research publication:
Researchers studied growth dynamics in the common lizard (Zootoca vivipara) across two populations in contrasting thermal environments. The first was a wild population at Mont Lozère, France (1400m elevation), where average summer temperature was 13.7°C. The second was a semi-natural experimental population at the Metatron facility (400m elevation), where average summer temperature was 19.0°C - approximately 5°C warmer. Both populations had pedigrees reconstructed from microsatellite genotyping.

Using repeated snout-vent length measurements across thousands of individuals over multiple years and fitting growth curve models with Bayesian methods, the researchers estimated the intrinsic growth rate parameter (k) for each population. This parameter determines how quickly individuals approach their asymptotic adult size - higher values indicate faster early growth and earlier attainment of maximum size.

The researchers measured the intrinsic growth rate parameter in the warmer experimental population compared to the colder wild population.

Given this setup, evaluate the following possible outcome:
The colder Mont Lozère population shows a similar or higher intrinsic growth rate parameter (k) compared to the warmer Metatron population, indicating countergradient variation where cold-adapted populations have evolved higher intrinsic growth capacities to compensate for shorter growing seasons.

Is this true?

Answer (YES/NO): NO